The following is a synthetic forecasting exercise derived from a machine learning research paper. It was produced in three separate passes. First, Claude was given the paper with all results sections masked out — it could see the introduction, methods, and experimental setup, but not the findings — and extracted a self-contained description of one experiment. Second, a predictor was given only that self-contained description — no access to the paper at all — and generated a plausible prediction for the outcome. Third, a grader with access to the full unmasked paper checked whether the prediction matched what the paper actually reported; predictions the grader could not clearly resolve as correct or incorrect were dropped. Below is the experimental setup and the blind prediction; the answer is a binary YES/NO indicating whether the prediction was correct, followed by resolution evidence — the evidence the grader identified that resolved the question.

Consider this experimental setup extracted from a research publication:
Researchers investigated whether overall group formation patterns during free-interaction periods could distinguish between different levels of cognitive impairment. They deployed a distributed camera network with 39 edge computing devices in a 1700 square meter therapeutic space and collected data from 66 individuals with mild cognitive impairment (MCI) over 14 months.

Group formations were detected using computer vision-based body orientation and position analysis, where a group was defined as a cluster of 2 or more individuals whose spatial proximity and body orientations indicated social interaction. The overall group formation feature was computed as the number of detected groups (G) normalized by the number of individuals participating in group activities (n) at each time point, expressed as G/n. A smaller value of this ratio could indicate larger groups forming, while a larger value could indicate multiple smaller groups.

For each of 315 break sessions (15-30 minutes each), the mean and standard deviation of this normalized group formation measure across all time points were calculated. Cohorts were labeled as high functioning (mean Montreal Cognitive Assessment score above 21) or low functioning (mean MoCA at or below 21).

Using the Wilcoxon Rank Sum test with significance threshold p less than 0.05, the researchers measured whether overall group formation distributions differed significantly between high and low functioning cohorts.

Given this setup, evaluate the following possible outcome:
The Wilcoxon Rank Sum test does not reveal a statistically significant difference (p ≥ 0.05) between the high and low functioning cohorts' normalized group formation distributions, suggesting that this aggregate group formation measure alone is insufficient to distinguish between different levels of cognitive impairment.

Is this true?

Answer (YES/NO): NO